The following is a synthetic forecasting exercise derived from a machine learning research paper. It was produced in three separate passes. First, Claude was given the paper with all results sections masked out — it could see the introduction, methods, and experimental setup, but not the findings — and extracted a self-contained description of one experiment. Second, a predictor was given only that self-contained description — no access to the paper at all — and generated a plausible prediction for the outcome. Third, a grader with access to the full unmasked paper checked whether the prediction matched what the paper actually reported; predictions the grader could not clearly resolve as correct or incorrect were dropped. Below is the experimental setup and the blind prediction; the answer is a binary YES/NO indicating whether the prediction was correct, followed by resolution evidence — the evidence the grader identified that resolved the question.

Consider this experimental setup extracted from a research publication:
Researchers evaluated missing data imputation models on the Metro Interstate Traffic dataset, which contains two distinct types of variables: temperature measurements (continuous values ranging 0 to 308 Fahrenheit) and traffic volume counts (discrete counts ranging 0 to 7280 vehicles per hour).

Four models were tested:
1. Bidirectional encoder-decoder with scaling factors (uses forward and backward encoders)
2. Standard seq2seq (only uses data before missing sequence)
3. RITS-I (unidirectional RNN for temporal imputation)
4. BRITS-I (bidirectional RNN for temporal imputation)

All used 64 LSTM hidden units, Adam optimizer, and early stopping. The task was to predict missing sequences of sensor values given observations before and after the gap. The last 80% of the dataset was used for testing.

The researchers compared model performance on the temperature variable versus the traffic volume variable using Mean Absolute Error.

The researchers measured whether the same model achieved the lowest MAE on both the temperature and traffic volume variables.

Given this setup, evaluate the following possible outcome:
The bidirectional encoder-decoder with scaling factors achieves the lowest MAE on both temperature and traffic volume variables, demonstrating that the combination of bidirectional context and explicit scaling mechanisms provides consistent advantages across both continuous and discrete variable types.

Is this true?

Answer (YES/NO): NO